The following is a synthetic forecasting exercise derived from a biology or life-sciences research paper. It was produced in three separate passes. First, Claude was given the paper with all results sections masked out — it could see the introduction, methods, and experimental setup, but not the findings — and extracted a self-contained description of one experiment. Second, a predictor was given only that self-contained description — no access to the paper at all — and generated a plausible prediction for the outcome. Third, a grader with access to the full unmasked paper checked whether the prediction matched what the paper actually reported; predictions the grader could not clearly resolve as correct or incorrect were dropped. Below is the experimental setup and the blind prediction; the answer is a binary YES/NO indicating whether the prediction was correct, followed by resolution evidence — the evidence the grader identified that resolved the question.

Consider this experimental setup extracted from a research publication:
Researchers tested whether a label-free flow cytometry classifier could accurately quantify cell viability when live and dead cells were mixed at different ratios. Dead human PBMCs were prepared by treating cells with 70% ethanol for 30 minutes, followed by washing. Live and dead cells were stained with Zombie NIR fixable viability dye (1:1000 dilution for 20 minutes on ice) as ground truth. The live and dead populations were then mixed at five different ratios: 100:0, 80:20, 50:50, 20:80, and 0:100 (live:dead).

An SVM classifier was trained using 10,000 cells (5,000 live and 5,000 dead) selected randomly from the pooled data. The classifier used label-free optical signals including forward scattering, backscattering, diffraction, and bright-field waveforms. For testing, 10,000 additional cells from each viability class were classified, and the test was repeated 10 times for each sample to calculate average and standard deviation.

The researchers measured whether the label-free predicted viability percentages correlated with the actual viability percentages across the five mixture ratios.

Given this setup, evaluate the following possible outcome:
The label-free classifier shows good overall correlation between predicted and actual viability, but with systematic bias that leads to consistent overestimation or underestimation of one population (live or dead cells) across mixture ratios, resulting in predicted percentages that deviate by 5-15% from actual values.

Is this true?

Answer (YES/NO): NO